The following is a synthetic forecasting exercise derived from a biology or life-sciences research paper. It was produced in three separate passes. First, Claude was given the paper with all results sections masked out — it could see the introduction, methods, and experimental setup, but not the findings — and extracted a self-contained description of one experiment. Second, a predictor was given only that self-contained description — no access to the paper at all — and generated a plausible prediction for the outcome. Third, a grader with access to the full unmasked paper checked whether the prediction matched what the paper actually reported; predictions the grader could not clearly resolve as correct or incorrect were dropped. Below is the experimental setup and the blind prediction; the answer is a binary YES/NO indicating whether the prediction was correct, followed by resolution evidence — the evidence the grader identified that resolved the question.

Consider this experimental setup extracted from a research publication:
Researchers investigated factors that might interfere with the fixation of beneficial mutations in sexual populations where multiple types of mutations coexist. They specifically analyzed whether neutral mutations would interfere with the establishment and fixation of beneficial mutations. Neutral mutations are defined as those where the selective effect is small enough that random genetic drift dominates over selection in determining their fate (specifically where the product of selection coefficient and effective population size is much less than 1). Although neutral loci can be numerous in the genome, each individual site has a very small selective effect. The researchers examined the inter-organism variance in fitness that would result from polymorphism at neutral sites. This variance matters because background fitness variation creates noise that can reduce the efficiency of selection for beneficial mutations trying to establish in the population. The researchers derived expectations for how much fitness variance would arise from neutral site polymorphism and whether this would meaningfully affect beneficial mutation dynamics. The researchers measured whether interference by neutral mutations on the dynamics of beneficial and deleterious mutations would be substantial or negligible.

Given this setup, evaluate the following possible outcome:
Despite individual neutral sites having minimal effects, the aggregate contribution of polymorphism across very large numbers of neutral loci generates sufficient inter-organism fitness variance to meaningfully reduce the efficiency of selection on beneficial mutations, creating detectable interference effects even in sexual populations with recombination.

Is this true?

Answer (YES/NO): NO